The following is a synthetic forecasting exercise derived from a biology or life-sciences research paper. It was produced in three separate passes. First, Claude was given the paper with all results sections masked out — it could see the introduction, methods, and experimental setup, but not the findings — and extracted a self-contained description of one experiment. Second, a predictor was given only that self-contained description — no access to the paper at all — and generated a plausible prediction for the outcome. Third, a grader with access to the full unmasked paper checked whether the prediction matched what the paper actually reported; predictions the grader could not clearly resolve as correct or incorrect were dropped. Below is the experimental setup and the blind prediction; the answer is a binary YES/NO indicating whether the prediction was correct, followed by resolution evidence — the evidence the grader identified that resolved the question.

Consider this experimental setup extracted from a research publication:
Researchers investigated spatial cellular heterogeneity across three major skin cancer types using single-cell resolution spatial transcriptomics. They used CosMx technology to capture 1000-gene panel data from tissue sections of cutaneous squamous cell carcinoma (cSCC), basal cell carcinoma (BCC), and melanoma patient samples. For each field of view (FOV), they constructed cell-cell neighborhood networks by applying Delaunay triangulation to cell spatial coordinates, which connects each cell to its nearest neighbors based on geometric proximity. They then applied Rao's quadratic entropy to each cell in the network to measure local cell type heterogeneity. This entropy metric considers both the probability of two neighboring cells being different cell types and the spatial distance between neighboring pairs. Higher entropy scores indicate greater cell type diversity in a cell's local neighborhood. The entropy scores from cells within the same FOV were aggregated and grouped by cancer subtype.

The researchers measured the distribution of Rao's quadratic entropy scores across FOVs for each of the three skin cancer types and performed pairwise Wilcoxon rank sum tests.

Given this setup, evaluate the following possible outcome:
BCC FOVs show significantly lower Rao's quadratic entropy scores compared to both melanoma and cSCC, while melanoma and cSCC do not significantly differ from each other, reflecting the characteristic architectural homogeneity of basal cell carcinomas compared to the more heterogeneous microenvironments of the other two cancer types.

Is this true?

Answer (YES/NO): NO